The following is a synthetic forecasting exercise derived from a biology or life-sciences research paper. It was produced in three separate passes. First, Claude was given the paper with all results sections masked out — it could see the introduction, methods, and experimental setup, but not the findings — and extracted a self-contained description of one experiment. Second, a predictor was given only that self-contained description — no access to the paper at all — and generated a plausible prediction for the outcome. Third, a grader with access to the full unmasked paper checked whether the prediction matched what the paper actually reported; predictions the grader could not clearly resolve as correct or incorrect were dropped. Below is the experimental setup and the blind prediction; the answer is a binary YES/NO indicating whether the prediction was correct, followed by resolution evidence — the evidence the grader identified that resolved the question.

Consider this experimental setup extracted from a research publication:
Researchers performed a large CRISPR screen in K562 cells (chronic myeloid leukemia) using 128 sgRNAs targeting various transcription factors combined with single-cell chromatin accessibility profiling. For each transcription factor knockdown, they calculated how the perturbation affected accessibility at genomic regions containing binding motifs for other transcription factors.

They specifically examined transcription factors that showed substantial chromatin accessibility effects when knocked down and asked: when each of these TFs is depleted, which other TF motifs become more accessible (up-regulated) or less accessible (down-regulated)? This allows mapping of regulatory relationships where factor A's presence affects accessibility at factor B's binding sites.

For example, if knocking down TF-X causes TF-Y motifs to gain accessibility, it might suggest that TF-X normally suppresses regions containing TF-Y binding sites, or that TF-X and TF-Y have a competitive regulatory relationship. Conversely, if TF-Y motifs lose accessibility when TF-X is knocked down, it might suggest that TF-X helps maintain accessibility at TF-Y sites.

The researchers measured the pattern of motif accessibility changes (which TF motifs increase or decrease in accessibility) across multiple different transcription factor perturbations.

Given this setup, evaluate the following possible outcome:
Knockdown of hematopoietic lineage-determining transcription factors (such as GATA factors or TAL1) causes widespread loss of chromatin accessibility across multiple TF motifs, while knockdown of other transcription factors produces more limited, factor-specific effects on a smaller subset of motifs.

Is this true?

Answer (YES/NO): NO